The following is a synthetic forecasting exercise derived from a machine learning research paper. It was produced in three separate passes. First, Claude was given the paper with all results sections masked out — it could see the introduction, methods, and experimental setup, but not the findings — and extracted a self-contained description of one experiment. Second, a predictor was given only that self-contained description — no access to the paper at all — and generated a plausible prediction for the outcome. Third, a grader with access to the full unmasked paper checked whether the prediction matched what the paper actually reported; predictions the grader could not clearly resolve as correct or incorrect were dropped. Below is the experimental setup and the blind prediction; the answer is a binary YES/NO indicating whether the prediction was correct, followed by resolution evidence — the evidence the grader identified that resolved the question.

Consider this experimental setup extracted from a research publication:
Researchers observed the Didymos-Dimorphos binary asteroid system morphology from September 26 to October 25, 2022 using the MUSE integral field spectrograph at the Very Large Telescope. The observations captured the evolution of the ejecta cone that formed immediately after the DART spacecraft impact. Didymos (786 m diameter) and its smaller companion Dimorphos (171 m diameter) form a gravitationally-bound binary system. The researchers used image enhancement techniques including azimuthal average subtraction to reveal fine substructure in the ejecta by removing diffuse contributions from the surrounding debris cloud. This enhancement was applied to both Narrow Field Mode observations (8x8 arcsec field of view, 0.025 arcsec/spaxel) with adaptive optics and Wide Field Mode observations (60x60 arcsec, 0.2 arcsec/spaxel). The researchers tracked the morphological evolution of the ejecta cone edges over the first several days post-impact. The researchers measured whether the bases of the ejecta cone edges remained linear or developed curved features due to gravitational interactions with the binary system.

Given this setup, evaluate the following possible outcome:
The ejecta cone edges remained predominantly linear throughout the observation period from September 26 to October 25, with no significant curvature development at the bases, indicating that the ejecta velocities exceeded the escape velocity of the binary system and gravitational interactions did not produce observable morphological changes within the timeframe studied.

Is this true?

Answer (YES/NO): NO